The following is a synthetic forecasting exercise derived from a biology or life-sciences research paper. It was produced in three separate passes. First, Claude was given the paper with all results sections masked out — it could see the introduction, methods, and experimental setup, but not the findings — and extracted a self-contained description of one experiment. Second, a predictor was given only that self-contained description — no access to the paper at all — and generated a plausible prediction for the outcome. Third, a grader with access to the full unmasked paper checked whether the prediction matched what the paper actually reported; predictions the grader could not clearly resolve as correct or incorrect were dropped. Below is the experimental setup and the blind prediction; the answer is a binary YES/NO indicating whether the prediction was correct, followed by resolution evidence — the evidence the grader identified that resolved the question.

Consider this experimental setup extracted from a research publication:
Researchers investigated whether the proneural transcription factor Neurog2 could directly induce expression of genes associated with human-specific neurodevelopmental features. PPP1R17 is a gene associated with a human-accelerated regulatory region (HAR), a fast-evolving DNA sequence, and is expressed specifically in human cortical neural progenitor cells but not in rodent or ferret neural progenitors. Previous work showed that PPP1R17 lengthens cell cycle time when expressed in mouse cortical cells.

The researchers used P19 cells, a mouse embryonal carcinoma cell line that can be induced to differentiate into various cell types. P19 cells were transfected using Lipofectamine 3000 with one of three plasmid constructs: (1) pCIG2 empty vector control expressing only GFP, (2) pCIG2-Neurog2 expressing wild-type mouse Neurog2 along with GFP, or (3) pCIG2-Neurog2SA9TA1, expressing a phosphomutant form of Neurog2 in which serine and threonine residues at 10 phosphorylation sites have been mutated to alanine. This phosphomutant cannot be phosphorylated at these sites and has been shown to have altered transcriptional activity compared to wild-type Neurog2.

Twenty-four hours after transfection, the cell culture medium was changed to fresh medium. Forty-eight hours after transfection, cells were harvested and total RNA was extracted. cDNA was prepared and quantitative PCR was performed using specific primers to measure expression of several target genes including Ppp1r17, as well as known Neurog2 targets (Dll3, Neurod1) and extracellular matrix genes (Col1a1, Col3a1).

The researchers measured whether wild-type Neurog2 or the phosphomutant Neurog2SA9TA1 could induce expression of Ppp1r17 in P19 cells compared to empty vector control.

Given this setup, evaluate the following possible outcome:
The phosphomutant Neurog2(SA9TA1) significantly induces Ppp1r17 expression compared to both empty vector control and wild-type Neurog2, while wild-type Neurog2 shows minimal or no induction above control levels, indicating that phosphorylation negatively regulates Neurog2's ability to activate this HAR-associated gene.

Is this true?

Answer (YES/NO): NO